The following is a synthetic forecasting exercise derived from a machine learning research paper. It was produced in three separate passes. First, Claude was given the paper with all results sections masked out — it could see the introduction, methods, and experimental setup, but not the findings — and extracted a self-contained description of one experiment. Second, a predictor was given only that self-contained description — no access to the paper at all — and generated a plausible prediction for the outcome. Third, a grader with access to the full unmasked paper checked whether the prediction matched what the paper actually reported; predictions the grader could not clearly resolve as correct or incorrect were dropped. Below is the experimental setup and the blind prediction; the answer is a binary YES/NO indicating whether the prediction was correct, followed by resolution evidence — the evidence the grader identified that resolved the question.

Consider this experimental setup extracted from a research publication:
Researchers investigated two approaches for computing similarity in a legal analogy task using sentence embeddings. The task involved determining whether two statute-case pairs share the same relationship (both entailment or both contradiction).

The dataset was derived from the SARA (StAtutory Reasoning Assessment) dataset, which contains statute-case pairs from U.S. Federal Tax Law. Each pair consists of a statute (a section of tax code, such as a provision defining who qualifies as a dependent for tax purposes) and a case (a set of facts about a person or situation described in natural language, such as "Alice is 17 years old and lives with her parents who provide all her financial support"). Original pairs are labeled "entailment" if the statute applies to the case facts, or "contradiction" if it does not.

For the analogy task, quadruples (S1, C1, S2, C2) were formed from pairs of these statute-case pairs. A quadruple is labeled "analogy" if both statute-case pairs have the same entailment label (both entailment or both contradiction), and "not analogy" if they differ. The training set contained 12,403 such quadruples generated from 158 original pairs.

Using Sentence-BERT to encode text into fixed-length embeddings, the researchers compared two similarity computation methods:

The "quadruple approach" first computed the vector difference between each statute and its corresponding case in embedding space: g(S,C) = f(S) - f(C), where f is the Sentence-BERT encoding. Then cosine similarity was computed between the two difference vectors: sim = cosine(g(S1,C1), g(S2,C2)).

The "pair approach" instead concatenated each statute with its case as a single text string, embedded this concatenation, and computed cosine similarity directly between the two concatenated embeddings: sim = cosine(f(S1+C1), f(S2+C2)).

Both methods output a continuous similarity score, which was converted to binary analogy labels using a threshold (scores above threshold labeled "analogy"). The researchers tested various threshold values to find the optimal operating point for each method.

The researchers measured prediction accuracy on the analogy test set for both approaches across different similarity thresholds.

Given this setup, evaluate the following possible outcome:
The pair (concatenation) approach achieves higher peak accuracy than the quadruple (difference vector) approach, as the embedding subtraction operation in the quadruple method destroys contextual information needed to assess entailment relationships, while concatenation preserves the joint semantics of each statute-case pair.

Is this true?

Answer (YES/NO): NO